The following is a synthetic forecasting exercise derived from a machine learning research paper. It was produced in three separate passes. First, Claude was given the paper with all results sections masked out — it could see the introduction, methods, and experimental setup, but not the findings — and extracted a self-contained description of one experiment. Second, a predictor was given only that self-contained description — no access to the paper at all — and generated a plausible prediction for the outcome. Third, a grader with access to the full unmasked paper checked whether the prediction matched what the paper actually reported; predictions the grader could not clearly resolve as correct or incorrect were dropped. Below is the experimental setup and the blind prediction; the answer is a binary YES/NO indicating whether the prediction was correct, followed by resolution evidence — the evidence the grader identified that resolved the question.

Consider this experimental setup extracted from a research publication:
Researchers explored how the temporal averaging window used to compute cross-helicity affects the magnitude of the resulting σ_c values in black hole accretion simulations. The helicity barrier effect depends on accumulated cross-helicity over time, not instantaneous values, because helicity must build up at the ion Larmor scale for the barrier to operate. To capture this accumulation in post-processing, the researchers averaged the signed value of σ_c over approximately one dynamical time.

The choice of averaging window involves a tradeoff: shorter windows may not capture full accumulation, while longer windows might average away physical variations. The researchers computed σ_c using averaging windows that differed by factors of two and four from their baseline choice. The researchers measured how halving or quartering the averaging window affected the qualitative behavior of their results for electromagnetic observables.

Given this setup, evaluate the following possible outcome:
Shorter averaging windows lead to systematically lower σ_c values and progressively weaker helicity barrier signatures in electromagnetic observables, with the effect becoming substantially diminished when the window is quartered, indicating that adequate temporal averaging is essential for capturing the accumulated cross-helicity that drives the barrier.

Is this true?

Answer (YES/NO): NO